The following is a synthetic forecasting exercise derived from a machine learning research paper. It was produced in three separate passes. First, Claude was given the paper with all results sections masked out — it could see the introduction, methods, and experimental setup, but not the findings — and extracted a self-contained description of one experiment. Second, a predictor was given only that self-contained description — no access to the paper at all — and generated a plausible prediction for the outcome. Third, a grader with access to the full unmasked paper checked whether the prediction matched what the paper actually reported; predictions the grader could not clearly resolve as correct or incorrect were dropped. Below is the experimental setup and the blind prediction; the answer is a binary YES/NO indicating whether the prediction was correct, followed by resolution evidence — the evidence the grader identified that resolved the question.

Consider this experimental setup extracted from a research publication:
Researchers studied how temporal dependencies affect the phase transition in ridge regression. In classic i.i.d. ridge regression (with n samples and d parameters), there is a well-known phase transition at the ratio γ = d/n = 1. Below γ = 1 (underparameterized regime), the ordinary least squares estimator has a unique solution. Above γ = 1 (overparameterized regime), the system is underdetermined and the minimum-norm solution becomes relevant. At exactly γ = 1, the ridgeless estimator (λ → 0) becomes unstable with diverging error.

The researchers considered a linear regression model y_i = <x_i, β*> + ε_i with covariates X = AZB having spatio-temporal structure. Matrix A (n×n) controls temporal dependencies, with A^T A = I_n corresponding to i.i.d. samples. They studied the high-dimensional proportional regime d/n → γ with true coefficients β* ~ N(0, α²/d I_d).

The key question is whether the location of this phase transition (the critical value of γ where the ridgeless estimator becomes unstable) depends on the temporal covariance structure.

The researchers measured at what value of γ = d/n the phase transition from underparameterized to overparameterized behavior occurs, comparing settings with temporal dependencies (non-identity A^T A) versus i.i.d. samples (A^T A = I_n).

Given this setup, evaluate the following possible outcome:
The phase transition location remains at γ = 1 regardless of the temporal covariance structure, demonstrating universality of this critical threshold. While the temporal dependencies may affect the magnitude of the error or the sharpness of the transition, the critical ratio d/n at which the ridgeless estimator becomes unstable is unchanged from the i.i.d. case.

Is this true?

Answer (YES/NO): NO